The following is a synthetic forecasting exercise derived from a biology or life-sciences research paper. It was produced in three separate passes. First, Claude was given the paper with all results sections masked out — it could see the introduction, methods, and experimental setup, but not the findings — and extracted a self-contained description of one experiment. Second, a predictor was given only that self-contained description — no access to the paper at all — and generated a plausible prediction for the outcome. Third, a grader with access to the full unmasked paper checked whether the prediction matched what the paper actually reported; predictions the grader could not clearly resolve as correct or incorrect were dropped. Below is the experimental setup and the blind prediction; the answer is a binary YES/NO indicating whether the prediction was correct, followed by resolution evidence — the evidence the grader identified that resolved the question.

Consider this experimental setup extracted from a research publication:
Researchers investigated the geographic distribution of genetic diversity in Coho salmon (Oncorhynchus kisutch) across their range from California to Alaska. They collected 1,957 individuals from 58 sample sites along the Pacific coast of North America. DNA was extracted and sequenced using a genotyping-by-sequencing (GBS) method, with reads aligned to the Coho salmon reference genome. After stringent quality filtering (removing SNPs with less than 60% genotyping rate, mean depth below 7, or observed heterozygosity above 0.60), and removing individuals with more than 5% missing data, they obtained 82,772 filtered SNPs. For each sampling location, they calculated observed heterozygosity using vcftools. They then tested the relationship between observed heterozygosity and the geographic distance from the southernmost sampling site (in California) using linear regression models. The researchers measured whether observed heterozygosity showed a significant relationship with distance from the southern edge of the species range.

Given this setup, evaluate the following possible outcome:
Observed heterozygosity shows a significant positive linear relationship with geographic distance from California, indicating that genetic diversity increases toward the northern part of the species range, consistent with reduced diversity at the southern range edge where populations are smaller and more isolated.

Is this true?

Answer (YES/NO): NO